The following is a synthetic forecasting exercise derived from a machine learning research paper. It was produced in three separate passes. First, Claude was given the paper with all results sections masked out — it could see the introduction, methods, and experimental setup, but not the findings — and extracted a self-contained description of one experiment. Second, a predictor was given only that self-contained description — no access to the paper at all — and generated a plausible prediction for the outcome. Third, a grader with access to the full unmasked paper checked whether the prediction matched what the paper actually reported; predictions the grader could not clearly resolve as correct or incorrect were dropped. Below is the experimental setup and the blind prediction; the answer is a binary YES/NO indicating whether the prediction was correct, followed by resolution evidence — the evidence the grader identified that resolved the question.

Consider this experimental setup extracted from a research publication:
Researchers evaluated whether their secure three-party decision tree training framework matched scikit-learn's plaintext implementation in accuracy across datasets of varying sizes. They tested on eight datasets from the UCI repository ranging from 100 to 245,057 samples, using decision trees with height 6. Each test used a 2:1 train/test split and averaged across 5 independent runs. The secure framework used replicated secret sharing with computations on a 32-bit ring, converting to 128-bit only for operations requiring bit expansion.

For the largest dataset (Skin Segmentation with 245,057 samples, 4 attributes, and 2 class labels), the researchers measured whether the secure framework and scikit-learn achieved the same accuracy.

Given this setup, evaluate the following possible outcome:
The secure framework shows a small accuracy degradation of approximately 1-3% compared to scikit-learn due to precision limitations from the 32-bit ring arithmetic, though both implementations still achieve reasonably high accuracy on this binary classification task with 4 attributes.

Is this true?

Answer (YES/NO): NO